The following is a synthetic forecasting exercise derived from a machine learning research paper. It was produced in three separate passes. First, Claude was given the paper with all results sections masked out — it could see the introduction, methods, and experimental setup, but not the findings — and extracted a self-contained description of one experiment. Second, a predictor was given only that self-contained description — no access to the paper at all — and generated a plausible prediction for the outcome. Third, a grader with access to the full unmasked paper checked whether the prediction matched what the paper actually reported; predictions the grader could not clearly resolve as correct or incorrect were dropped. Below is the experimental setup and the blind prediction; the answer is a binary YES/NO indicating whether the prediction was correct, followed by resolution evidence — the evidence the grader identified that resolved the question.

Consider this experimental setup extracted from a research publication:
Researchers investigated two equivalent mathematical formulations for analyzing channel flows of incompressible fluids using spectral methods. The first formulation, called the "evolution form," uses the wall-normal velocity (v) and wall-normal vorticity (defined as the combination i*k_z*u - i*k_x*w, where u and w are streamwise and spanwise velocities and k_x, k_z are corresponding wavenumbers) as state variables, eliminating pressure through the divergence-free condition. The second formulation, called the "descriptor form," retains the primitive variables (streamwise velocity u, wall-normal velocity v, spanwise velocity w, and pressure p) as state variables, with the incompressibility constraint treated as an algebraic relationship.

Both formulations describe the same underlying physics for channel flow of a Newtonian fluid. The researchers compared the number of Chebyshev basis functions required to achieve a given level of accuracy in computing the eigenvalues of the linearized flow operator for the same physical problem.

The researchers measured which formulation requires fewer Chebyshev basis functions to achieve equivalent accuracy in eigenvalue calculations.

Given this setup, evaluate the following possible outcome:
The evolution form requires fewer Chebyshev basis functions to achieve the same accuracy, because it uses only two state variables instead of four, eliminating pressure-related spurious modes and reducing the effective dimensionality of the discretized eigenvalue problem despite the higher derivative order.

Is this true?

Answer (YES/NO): NO